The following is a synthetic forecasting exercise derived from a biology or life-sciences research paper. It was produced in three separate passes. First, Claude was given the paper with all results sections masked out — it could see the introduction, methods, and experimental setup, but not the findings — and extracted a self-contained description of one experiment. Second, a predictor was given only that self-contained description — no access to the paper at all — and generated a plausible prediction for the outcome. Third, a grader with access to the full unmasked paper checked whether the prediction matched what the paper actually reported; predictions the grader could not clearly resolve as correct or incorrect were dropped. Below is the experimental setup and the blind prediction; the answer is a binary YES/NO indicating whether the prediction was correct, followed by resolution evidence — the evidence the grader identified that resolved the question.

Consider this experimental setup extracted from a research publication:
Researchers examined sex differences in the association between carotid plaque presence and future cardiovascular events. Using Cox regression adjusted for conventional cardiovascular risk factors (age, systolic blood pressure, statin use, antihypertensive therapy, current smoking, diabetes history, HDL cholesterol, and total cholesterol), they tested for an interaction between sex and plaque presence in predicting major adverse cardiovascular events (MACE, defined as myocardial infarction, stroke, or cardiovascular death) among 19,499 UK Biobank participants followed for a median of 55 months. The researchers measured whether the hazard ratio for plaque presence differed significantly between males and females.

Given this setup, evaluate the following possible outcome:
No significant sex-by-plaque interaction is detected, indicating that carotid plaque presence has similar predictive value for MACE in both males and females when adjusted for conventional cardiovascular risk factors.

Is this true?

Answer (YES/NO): YES